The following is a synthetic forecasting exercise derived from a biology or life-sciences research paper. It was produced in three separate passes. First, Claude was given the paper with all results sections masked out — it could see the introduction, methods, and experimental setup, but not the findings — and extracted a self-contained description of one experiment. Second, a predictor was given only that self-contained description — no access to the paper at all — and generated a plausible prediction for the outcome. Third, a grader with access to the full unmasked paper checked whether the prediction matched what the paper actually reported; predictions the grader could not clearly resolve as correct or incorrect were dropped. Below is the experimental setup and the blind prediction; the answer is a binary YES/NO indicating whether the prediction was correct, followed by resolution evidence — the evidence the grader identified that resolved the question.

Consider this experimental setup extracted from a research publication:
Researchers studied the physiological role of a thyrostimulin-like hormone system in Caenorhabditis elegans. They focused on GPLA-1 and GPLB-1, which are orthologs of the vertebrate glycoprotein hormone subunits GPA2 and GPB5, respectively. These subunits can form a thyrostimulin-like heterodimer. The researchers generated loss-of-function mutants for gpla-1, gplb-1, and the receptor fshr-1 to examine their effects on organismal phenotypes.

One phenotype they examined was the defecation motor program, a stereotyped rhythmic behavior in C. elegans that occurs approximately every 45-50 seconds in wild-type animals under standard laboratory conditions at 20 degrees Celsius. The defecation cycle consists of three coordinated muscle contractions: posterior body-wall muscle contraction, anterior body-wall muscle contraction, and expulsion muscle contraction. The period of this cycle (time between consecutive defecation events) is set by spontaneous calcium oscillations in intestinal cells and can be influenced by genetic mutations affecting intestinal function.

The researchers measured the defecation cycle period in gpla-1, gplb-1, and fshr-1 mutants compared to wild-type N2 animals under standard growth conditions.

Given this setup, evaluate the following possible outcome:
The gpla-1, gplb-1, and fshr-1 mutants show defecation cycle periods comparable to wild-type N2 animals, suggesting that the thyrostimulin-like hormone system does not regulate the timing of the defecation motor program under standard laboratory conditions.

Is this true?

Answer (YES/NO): NO